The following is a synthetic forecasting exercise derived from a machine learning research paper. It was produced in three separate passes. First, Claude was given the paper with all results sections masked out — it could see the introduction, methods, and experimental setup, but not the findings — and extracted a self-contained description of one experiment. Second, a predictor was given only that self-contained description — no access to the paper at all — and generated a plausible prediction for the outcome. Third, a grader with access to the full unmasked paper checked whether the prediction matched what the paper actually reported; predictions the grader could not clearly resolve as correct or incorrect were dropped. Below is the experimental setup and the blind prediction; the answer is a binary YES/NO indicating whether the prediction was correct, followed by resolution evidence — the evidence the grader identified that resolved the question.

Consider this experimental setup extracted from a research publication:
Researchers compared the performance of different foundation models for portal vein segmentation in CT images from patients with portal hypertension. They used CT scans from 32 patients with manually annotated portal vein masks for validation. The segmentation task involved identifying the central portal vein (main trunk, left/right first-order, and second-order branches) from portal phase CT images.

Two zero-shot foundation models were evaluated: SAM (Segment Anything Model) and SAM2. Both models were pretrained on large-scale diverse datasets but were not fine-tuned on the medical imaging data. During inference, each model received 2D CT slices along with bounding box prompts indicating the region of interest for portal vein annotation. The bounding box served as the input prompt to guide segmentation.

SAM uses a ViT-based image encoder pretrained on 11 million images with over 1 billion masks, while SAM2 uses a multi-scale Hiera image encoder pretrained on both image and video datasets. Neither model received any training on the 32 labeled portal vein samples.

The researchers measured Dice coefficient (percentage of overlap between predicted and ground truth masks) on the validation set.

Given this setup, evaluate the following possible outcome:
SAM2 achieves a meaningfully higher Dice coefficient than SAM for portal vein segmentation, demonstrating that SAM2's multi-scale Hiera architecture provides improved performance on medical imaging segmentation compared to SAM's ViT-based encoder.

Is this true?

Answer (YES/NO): YES